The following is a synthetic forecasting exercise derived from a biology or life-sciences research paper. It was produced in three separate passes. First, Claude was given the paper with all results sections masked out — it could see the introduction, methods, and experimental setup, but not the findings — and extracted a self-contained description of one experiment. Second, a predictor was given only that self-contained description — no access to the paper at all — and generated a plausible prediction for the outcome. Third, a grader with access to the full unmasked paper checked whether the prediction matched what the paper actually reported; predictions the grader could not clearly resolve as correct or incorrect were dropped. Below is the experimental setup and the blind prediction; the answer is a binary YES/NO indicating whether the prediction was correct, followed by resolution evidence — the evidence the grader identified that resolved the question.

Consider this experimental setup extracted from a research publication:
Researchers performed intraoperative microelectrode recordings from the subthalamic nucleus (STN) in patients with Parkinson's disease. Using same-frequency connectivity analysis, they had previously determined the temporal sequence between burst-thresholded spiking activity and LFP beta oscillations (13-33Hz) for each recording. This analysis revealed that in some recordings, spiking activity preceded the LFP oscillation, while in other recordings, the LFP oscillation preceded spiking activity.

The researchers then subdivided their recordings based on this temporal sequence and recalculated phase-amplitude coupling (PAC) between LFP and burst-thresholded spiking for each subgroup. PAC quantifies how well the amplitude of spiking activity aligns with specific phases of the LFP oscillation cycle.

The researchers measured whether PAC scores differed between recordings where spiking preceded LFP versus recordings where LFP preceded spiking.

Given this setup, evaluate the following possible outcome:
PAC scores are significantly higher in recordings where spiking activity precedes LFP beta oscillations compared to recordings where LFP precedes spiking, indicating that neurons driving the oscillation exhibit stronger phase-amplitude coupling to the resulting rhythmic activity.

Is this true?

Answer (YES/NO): NO